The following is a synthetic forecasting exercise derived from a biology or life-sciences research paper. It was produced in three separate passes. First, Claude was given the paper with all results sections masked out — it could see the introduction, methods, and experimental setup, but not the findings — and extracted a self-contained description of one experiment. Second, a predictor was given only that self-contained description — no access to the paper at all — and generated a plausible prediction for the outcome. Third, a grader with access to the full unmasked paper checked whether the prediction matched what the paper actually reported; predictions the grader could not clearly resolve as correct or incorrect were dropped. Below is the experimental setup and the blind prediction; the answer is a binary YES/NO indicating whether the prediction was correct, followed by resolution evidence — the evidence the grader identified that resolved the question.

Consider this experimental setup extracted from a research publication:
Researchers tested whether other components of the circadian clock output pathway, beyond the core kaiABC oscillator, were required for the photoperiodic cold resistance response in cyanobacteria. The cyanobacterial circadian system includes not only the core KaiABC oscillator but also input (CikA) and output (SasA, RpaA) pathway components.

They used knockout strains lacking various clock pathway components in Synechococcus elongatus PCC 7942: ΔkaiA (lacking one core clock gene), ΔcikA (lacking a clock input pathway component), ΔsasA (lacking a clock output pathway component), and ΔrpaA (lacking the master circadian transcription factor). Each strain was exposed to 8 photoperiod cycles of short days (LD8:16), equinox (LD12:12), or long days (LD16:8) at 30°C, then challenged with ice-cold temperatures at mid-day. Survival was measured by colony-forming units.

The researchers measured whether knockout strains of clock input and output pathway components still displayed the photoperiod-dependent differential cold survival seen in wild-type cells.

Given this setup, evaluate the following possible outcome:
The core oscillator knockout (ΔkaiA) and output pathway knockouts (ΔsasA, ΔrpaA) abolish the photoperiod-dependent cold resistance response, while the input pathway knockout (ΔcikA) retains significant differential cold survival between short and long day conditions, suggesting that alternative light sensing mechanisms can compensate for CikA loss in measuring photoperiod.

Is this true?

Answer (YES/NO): NO